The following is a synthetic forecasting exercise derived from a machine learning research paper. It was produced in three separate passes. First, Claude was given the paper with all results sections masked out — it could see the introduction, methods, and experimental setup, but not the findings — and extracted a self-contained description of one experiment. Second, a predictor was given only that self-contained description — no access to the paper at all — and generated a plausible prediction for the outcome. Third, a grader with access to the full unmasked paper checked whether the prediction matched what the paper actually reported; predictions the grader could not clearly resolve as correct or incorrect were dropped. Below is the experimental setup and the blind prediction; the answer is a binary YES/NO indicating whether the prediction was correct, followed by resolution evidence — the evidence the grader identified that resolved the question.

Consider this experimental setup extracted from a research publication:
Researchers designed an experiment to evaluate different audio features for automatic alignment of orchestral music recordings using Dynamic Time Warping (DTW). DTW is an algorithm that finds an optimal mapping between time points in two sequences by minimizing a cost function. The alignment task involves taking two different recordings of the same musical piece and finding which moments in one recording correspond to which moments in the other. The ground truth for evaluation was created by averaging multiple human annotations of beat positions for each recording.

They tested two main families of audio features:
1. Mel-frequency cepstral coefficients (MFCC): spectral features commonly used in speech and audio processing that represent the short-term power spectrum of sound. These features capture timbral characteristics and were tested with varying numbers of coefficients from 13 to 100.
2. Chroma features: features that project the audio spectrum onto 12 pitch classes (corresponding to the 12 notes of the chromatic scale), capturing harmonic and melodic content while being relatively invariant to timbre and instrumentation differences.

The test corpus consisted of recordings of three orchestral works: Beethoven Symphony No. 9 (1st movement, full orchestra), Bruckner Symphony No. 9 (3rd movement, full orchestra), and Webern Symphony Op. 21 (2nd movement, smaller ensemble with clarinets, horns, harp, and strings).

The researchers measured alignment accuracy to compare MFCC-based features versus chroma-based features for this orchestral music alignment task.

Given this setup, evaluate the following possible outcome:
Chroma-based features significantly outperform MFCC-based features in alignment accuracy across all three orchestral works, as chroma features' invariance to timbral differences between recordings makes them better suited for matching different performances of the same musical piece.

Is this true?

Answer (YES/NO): NO